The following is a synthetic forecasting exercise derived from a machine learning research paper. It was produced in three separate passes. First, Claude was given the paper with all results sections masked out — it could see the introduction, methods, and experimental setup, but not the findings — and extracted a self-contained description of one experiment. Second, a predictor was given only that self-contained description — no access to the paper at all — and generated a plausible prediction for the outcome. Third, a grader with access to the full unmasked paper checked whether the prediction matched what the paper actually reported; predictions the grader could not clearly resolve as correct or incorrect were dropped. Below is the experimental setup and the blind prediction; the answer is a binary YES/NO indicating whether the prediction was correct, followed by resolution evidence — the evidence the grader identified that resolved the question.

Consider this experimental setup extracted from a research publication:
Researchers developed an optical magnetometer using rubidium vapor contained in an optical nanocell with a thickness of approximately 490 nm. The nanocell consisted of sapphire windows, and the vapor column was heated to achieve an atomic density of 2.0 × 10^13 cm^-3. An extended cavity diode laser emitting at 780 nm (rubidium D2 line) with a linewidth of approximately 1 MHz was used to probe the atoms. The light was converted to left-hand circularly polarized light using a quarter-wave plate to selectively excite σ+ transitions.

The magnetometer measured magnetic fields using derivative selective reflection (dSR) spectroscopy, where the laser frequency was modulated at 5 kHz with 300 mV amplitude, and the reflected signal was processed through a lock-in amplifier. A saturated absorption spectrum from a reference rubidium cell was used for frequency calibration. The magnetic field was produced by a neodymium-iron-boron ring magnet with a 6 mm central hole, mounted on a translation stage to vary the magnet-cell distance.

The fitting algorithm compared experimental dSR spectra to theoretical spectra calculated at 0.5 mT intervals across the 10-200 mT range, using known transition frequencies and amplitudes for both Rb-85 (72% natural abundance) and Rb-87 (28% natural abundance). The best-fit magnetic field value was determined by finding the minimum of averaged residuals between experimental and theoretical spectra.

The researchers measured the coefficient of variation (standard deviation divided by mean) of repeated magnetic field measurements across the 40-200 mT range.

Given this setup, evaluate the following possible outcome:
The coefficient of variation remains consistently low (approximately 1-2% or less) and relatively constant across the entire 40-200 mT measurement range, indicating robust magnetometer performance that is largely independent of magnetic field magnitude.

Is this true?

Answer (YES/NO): NO